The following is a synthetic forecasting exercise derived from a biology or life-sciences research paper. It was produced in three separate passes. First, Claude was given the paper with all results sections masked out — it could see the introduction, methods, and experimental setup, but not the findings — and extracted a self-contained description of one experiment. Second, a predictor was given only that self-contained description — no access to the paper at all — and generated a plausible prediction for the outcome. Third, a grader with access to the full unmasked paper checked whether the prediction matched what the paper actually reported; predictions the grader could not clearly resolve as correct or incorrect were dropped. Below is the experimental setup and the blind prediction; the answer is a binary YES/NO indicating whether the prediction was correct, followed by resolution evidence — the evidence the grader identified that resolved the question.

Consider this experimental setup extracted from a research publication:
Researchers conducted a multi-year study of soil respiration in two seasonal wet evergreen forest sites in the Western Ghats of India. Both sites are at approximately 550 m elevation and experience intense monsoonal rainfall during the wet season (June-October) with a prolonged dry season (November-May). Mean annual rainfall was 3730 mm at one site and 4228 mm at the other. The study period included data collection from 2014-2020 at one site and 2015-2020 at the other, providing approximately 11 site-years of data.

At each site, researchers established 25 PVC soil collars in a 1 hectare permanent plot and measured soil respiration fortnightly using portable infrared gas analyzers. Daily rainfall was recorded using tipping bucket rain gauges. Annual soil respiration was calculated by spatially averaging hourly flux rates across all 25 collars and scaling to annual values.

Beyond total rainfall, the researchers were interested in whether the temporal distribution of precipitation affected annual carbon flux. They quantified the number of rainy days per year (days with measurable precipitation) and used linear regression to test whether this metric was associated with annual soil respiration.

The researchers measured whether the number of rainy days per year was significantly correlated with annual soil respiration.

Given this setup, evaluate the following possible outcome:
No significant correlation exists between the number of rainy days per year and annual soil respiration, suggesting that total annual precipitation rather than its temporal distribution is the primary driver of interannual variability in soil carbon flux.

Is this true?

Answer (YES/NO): NO